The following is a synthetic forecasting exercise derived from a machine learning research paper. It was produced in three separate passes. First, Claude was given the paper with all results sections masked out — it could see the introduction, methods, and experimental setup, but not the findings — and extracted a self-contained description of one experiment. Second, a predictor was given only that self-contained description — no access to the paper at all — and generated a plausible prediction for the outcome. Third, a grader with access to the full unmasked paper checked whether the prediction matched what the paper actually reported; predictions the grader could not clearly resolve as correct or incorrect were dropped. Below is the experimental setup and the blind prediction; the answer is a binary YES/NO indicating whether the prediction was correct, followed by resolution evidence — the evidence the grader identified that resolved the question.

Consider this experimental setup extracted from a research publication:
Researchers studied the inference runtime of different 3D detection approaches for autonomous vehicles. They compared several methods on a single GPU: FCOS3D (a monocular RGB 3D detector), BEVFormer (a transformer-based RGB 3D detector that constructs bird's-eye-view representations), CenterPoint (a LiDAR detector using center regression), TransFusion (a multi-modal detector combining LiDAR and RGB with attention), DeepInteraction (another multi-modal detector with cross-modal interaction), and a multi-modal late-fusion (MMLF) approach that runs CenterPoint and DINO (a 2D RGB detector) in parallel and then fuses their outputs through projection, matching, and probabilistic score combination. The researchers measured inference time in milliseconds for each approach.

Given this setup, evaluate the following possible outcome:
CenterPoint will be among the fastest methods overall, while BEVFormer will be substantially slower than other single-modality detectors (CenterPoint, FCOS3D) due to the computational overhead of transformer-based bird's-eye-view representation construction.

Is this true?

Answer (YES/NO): NO